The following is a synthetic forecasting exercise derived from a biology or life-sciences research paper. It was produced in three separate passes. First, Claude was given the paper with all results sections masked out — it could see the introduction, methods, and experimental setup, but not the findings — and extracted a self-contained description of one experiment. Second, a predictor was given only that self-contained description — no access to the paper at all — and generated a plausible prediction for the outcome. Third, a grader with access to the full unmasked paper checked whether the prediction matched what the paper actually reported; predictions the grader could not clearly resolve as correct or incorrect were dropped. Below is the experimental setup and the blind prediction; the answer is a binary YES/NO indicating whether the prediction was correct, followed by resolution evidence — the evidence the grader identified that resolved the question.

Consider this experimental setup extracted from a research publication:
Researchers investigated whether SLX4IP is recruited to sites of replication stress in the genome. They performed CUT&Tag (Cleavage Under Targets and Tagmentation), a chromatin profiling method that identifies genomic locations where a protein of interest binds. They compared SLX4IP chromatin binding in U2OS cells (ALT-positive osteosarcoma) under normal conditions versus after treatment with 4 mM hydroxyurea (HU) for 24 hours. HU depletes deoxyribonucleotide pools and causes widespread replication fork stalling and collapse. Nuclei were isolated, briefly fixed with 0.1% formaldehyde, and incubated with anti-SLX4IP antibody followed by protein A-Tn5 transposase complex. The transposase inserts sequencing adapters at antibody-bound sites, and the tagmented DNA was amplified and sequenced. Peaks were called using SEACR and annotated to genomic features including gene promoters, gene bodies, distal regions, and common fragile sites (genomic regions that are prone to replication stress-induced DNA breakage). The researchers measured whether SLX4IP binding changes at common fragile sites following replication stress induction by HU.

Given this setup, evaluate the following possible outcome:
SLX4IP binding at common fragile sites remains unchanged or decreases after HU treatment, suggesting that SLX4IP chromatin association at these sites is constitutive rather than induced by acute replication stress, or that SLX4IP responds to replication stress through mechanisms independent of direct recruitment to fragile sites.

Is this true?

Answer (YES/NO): NO